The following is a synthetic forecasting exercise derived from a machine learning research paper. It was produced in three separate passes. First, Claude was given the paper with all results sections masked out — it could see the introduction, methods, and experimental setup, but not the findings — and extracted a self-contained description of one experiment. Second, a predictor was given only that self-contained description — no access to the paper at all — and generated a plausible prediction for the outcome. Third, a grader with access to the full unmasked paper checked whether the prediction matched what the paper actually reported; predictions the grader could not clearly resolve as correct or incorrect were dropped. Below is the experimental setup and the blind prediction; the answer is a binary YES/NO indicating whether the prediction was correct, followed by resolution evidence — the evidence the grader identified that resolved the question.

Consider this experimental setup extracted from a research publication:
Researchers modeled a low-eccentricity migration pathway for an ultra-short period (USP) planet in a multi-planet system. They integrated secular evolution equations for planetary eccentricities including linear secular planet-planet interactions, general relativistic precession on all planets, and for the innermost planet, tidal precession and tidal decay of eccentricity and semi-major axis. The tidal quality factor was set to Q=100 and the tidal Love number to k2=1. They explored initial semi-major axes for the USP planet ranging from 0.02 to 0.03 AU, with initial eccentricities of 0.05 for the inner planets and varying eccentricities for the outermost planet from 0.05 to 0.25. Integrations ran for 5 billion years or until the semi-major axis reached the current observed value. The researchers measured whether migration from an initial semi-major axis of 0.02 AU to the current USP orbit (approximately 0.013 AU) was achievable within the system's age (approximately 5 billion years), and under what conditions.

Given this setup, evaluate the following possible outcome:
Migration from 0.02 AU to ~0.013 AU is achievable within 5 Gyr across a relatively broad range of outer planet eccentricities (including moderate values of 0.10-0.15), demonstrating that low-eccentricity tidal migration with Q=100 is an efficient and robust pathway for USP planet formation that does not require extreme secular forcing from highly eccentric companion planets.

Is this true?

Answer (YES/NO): NO